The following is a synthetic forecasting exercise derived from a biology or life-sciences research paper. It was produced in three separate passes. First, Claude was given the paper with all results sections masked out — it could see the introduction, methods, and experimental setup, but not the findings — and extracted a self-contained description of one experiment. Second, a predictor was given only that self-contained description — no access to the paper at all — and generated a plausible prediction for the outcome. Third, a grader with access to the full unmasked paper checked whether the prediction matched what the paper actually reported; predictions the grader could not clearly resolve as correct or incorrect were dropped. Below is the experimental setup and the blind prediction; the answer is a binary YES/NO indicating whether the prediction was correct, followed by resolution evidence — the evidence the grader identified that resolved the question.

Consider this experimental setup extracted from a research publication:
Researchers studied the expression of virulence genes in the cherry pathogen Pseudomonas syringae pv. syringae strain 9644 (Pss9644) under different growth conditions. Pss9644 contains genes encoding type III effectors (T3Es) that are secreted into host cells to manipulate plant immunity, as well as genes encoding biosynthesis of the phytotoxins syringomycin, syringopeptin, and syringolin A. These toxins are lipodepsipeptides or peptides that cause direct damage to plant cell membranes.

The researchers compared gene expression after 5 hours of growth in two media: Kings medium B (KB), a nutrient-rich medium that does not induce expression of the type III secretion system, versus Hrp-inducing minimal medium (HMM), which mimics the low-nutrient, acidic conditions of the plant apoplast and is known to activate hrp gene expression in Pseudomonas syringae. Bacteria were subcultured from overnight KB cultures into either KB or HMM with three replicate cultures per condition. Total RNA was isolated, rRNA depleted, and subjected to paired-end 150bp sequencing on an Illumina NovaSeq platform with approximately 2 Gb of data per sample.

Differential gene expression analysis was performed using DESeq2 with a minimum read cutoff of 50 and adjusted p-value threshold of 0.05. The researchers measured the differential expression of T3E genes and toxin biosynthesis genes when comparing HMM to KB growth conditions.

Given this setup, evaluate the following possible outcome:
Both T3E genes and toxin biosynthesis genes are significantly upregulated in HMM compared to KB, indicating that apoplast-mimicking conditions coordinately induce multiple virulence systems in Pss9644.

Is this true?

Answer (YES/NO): NO